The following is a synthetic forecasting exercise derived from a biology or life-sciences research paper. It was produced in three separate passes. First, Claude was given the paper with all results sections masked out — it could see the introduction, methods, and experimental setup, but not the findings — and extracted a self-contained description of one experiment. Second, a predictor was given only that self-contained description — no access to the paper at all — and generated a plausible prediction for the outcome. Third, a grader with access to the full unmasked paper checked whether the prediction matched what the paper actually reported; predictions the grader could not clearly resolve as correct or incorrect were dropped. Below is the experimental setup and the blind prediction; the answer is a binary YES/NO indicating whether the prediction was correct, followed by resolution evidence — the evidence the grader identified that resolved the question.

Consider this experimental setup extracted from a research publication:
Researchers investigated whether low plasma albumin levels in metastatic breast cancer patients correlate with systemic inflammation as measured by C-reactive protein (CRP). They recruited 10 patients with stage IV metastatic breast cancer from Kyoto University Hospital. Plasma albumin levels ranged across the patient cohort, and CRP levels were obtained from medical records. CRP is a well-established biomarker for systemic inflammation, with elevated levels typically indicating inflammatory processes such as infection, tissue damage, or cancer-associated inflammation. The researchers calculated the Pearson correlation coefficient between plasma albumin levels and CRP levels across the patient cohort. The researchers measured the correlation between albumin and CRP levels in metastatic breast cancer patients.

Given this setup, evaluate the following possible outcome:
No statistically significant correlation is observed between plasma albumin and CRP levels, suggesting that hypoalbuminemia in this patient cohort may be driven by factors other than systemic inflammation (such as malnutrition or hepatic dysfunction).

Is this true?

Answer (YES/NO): YES